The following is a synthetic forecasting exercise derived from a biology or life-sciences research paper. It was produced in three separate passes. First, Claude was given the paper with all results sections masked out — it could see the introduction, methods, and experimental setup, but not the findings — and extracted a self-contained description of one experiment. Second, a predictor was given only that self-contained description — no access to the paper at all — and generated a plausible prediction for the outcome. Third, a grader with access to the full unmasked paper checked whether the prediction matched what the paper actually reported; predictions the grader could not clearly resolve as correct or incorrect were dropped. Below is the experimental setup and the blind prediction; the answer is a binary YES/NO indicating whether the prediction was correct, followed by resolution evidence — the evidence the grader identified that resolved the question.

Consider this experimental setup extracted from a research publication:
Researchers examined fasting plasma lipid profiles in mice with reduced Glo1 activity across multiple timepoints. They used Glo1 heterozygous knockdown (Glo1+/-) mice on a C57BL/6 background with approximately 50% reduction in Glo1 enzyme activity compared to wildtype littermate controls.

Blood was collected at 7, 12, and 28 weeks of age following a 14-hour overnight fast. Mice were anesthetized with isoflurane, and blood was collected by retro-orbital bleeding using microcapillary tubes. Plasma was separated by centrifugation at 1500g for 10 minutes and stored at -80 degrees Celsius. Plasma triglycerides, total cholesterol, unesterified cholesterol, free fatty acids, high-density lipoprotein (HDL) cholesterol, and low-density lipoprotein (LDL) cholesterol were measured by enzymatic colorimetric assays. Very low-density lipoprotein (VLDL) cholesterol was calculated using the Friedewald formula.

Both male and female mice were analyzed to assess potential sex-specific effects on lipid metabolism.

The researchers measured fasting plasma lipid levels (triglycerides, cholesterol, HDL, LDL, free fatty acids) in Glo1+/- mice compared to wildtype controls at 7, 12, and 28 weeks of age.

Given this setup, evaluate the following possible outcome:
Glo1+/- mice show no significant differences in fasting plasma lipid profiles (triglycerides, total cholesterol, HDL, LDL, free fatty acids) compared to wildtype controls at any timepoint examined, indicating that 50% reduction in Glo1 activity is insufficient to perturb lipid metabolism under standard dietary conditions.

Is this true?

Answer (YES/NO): NO